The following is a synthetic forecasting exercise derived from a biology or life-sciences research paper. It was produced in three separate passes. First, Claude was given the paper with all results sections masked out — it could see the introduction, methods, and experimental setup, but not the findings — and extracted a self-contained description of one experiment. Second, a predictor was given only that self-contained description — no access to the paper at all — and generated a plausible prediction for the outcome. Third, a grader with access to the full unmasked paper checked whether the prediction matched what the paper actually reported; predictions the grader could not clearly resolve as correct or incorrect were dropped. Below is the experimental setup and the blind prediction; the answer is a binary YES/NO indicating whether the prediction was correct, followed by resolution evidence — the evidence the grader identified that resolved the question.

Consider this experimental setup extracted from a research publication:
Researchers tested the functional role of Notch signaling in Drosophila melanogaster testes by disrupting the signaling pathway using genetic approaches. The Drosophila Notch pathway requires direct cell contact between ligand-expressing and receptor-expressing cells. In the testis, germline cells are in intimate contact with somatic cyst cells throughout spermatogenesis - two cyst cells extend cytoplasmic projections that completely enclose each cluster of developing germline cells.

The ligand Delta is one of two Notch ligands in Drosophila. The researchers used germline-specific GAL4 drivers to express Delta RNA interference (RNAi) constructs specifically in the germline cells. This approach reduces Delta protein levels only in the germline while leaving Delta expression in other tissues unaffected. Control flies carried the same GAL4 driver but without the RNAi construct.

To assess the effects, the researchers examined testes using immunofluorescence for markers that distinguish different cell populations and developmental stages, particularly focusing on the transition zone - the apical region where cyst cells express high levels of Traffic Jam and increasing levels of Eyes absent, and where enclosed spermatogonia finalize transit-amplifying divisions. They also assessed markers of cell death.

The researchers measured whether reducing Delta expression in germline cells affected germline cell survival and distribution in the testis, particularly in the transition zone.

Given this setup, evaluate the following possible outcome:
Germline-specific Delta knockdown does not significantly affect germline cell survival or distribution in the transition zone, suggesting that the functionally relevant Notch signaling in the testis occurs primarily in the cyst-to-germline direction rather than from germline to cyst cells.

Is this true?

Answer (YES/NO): NO